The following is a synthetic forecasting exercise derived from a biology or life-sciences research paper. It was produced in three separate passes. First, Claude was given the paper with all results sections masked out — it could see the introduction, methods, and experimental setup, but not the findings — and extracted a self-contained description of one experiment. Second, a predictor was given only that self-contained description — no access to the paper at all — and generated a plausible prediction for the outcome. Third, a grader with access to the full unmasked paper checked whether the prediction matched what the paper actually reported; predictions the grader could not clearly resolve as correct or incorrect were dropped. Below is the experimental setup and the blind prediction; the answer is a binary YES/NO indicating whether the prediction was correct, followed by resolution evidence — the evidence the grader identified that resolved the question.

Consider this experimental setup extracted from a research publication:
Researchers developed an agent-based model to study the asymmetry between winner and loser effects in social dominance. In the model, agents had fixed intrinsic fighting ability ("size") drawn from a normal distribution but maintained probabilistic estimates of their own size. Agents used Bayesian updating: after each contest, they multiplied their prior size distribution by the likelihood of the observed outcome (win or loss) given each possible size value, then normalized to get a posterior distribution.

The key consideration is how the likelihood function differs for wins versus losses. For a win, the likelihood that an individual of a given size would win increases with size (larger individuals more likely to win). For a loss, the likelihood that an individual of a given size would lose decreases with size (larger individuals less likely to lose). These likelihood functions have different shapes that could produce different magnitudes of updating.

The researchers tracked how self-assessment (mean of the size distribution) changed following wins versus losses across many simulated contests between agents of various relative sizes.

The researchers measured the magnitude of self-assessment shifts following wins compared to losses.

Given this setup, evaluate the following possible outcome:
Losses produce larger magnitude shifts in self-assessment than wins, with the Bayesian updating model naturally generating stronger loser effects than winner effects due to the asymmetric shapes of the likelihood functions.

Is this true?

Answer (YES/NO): YES